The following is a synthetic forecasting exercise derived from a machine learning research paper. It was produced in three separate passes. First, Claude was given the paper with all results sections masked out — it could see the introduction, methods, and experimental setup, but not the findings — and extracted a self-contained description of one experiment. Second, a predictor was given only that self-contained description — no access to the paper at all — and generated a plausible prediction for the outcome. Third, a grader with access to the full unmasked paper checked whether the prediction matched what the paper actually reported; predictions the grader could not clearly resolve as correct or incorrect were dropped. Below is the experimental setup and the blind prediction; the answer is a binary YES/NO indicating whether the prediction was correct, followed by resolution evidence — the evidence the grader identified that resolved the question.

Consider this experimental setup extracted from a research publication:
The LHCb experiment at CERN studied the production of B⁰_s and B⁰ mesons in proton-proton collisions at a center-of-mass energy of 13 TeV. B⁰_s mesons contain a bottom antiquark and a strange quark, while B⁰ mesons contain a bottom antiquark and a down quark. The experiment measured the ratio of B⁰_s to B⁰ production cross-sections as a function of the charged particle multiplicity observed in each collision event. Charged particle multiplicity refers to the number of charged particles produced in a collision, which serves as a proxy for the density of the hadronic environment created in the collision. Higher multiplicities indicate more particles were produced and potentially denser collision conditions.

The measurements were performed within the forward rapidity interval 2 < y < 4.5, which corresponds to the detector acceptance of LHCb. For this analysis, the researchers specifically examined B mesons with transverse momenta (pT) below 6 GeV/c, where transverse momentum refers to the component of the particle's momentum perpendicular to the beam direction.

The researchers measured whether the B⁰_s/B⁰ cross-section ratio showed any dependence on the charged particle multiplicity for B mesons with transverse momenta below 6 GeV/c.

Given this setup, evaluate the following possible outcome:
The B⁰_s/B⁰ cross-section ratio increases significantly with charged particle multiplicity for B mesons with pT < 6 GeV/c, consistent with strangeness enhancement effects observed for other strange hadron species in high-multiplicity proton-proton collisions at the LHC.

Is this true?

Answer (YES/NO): YES